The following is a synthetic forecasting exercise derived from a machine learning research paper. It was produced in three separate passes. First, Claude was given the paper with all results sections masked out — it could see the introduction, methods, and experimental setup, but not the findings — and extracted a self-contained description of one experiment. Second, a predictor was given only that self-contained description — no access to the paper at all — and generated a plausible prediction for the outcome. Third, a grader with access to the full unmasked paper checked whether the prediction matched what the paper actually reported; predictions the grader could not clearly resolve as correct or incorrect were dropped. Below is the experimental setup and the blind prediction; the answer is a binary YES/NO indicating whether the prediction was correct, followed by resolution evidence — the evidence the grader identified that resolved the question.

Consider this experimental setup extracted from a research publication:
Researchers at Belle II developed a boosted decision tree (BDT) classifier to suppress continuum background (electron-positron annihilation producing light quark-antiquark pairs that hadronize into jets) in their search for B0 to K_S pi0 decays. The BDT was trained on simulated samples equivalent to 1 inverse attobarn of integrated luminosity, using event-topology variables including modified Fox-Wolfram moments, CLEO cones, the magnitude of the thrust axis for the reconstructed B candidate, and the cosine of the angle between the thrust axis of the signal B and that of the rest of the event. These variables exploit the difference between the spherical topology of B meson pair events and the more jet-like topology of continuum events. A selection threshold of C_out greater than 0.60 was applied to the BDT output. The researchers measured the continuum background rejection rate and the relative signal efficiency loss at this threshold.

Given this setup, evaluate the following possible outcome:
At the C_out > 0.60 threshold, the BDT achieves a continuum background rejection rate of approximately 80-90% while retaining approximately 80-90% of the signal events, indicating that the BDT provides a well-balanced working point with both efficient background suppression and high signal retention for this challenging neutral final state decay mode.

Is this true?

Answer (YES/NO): YES